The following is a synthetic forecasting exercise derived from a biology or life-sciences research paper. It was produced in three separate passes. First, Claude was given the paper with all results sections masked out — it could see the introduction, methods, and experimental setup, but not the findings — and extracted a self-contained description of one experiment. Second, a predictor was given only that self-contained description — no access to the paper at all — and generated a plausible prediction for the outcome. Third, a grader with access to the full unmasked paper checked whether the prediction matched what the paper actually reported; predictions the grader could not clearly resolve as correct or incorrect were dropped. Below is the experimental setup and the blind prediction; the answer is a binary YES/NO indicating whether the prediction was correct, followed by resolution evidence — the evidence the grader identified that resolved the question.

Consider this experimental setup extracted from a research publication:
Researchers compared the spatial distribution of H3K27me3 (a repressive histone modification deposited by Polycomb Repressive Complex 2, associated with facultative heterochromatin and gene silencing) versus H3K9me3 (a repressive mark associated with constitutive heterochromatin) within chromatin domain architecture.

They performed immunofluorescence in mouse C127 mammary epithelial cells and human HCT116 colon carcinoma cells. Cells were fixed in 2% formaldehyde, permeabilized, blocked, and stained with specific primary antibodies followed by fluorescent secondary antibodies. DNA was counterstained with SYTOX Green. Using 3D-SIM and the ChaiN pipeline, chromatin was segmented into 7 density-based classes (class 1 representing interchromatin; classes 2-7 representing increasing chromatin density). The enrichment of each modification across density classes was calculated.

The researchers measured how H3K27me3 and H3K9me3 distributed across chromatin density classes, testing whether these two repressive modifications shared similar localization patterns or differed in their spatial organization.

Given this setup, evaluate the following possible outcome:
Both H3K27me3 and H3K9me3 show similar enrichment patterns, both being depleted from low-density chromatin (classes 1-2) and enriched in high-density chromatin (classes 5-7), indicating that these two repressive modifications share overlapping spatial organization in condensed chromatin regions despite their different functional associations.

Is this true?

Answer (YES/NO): NO